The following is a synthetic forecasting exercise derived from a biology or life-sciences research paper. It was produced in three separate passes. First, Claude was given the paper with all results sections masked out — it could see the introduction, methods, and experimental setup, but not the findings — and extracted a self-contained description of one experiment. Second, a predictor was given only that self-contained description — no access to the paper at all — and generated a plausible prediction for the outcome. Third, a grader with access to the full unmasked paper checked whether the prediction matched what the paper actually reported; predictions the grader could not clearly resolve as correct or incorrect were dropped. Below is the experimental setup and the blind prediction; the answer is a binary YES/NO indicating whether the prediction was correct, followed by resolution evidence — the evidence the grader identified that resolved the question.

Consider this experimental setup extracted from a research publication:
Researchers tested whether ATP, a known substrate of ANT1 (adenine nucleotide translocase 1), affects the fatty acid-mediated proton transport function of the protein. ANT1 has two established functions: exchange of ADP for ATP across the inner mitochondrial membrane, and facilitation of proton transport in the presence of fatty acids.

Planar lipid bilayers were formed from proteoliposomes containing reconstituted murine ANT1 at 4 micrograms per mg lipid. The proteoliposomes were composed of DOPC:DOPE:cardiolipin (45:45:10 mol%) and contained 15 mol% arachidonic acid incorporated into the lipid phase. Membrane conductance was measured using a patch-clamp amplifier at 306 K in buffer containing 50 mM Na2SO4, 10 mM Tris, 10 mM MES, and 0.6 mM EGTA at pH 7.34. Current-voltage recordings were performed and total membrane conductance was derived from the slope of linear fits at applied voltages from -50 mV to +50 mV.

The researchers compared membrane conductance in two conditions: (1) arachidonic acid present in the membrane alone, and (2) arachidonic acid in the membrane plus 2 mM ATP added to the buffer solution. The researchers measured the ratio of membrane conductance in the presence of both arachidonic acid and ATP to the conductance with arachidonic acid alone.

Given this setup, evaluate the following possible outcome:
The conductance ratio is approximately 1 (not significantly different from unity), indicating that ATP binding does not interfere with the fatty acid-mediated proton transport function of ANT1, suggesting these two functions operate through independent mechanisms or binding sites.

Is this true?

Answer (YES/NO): NO